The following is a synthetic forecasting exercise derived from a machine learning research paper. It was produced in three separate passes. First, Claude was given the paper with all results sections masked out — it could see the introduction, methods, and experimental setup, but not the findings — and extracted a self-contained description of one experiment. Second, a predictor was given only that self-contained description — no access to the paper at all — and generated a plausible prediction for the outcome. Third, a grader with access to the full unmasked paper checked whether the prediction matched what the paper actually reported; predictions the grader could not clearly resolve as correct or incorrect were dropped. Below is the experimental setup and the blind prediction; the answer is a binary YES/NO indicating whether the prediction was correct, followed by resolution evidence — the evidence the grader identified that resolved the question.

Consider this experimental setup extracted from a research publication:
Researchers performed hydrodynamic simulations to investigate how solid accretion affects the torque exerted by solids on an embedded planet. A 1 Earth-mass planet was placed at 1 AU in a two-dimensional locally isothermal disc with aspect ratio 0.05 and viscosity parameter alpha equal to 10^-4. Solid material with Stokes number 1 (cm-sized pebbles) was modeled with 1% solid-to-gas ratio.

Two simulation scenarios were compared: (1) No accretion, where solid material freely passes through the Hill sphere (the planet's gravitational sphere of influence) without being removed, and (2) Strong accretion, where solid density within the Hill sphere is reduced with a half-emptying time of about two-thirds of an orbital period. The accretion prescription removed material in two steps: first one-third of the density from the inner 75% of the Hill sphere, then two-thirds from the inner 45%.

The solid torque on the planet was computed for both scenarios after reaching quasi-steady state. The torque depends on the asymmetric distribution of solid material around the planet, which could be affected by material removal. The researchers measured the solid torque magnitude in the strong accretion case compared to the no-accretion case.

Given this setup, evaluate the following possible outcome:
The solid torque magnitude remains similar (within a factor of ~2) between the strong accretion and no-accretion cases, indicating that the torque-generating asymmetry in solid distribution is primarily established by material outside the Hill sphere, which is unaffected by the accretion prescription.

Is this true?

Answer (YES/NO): NO